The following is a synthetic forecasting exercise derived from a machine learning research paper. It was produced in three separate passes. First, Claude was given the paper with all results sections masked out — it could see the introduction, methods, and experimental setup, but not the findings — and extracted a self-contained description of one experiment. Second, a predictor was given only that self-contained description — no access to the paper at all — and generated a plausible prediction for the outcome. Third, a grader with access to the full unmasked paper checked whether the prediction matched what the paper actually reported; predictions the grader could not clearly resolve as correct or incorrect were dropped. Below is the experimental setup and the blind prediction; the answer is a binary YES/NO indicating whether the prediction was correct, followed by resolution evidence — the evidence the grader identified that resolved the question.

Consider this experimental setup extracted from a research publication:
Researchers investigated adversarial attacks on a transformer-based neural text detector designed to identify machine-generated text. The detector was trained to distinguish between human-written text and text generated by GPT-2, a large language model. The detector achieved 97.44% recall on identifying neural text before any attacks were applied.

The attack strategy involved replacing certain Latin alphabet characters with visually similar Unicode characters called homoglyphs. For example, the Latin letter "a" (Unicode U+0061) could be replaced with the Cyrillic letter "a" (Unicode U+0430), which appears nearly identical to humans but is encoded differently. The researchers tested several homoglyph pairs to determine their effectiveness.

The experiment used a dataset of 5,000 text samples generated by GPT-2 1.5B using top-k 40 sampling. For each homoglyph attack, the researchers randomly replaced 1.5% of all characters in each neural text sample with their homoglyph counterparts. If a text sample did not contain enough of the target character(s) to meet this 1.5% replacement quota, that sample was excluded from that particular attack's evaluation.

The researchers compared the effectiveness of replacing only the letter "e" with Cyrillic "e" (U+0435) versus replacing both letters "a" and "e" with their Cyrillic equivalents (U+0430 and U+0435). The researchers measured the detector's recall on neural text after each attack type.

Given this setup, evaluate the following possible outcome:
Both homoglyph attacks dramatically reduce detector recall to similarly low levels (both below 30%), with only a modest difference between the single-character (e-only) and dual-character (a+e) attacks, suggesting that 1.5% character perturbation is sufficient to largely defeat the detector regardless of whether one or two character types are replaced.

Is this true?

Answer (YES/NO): YES